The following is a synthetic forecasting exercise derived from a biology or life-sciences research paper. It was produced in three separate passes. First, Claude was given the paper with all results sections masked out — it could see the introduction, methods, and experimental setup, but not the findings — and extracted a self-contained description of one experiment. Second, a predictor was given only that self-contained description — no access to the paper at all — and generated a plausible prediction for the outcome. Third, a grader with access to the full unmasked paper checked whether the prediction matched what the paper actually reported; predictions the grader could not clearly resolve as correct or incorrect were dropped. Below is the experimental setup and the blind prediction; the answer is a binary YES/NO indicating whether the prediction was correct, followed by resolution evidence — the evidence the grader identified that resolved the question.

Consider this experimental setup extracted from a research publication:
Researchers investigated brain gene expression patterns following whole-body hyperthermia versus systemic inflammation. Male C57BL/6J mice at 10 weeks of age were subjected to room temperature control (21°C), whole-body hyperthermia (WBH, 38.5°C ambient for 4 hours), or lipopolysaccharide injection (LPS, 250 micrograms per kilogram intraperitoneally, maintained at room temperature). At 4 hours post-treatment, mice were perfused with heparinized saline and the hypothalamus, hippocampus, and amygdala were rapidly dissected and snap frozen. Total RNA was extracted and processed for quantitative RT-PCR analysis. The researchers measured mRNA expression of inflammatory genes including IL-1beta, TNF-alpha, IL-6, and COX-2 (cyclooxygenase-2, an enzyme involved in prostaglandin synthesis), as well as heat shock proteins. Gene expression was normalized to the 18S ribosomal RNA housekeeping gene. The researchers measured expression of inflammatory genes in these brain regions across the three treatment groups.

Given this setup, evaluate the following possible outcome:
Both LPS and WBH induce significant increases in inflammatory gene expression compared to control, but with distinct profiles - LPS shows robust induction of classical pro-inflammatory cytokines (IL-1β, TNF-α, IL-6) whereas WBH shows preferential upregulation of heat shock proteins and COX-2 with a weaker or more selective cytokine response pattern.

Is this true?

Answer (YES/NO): NO